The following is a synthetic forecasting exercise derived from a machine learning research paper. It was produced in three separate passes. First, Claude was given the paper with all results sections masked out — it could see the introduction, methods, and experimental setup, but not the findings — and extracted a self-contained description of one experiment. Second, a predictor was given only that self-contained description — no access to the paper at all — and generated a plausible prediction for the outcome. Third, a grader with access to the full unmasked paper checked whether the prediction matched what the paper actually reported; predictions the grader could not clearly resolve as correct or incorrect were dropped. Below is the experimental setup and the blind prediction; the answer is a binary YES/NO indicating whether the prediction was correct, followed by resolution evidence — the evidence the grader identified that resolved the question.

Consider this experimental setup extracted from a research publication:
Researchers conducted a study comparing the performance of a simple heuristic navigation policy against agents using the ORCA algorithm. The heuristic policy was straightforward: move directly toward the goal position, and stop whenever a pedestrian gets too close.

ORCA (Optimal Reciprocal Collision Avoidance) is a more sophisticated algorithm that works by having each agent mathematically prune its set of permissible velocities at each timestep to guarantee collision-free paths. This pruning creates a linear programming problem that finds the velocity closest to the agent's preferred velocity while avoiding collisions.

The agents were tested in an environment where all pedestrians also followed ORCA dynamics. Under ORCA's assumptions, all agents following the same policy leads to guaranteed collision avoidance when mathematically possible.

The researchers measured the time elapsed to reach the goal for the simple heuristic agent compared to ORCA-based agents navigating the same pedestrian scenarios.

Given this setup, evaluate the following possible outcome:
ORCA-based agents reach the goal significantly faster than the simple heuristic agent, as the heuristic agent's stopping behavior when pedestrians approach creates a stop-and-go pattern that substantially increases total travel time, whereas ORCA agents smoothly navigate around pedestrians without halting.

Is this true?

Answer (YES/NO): NO